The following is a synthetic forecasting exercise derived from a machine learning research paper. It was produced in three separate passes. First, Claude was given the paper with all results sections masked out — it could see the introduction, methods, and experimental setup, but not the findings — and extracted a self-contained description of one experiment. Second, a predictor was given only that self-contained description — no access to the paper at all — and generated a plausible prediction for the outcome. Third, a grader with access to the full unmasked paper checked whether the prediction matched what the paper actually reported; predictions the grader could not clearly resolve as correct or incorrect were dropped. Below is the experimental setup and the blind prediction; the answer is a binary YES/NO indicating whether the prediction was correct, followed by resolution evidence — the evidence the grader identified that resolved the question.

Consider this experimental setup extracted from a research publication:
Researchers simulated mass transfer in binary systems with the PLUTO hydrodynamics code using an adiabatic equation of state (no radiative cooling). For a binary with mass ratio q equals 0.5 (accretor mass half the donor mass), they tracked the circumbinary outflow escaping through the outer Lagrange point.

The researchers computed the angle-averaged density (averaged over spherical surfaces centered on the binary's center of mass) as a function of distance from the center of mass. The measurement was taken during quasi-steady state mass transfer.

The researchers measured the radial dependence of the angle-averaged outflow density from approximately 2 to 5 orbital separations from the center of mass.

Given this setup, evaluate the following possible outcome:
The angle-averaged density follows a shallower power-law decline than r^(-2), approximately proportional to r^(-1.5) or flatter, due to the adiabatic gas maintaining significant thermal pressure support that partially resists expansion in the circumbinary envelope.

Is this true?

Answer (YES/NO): NO